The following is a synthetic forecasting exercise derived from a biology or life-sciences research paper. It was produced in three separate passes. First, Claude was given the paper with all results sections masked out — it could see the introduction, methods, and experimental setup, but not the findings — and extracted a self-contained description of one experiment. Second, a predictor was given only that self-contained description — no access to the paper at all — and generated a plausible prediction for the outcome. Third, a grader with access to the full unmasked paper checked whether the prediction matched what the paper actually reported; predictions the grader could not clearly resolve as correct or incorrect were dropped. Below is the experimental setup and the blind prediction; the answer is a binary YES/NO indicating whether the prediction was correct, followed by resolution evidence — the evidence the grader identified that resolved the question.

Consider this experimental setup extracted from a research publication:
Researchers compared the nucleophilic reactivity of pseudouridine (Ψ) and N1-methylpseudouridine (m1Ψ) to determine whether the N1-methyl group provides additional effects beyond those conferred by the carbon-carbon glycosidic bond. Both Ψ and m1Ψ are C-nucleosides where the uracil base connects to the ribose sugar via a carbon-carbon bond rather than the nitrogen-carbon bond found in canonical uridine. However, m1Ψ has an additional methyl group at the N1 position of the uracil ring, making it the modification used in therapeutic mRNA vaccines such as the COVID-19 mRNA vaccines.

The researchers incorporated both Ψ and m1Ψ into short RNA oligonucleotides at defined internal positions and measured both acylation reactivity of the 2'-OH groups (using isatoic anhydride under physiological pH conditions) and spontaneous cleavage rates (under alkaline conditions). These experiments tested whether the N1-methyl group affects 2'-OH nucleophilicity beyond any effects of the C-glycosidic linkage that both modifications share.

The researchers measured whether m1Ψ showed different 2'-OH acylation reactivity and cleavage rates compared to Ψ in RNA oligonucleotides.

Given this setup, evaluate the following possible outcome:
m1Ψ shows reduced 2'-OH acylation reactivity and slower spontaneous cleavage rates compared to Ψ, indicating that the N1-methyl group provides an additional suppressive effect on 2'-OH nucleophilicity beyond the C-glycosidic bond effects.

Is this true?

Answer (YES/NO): NO